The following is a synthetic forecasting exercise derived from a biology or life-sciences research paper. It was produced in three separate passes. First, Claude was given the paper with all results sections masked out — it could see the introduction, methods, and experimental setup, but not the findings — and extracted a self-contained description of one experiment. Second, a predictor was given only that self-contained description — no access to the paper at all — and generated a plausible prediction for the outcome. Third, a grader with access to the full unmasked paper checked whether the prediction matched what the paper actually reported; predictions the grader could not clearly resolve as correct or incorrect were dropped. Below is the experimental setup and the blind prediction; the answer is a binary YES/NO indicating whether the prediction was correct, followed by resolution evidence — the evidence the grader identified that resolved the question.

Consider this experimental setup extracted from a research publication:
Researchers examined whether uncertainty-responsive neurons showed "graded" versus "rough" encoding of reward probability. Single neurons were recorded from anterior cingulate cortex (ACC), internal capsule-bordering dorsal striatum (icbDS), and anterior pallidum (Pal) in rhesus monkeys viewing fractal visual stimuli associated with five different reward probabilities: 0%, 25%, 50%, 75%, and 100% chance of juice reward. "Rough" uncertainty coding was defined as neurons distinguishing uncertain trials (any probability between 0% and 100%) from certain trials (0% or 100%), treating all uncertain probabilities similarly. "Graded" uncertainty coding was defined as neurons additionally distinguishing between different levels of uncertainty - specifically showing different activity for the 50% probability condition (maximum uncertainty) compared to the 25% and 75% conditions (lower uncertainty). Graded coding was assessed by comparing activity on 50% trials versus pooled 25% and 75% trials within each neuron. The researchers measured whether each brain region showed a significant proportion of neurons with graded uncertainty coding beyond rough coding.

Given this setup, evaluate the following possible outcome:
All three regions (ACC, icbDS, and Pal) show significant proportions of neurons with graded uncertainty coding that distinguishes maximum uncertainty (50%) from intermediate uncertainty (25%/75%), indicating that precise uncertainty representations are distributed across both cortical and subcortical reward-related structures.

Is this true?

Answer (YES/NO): YES